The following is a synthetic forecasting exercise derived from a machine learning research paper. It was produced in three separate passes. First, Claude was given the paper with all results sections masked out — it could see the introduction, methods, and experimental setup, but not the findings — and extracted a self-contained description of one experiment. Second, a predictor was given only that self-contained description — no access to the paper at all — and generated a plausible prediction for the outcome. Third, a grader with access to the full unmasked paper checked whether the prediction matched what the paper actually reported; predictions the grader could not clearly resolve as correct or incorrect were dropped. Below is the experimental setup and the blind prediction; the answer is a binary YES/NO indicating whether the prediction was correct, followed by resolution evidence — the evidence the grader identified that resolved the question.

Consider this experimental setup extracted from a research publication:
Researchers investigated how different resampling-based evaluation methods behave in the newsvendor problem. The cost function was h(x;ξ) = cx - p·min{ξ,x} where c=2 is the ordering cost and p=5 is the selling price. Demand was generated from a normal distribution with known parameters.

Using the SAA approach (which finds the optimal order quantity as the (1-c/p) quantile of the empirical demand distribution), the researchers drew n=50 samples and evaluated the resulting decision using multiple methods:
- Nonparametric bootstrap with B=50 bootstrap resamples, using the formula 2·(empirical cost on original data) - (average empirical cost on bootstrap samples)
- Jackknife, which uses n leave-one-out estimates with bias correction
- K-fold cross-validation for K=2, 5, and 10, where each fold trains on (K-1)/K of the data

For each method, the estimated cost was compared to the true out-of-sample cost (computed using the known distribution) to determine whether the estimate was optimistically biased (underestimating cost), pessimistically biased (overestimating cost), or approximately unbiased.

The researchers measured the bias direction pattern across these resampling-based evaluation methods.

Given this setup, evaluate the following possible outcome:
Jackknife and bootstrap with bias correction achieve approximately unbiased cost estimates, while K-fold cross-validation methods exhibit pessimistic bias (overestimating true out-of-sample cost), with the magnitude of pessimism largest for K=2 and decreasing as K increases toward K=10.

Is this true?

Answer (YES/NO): YES